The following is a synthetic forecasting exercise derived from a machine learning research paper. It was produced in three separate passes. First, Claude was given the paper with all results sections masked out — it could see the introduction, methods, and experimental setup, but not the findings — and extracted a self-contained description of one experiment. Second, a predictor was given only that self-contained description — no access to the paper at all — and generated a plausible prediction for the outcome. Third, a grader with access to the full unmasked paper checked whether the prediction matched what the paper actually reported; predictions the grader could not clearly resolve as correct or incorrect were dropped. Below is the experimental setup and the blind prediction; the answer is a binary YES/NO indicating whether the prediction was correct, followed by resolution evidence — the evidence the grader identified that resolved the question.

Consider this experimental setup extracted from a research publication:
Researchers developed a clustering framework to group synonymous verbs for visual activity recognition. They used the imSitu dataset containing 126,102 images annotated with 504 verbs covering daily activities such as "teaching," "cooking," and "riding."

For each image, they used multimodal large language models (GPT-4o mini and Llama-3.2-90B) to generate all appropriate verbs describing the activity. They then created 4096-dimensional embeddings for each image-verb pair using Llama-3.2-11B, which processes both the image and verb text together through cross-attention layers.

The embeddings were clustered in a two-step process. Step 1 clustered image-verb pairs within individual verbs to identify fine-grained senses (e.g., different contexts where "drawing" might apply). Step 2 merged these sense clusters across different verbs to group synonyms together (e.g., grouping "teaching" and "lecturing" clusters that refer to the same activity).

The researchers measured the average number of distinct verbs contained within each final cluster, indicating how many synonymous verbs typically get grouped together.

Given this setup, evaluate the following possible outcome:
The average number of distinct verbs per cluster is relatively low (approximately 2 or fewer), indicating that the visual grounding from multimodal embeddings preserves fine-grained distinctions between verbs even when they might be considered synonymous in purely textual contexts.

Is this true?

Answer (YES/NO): YES